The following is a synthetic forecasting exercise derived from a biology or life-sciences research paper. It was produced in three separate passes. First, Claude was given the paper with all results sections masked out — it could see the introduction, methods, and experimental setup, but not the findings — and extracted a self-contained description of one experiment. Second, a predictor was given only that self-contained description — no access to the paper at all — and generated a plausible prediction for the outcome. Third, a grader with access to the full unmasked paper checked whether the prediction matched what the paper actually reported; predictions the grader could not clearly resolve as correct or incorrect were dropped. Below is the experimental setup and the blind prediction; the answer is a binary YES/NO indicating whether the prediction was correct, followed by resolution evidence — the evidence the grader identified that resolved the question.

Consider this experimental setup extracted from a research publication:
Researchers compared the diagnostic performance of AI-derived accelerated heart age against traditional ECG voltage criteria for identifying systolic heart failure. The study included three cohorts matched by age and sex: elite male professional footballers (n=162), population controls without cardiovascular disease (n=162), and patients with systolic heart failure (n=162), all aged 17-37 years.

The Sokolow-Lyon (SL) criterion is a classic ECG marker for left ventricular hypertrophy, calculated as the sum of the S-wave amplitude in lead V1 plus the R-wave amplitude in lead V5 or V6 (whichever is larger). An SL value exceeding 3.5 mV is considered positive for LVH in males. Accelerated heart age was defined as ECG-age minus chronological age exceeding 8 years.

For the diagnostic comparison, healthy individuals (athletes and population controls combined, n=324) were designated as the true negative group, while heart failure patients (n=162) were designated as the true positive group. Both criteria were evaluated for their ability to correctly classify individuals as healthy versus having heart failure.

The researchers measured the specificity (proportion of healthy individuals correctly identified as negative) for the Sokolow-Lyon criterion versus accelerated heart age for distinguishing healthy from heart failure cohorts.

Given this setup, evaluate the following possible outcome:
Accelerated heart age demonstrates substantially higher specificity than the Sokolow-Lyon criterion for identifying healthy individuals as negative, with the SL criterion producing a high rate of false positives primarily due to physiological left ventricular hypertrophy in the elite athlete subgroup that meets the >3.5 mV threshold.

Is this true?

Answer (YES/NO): NO